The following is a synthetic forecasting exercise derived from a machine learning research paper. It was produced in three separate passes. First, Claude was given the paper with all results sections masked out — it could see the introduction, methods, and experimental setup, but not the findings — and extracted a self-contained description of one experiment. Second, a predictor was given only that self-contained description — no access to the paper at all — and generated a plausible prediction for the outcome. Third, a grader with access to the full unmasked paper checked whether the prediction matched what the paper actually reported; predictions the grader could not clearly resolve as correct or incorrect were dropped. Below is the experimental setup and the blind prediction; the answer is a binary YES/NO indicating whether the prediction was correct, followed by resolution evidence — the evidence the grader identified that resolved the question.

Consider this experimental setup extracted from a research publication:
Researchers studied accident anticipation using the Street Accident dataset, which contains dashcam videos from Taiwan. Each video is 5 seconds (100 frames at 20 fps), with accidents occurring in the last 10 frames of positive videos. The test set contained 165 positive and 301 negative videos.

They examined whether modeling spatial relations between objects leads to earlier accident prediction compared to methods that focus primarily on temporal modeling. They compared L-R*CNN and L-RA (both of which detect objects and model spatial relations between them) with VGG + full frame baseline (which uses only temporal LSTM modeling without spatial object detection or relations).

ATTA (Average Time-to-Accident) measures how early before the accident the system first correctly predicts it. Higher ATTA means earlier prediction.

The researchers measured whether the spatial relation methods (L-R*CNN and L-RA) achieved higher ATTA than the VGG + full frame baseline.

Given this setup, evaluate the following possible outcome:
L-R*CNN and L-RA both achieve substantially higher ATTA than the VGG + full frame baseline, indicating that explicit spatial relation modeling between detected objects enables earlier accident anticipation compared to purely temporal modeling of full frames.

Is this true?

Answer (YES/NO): NO